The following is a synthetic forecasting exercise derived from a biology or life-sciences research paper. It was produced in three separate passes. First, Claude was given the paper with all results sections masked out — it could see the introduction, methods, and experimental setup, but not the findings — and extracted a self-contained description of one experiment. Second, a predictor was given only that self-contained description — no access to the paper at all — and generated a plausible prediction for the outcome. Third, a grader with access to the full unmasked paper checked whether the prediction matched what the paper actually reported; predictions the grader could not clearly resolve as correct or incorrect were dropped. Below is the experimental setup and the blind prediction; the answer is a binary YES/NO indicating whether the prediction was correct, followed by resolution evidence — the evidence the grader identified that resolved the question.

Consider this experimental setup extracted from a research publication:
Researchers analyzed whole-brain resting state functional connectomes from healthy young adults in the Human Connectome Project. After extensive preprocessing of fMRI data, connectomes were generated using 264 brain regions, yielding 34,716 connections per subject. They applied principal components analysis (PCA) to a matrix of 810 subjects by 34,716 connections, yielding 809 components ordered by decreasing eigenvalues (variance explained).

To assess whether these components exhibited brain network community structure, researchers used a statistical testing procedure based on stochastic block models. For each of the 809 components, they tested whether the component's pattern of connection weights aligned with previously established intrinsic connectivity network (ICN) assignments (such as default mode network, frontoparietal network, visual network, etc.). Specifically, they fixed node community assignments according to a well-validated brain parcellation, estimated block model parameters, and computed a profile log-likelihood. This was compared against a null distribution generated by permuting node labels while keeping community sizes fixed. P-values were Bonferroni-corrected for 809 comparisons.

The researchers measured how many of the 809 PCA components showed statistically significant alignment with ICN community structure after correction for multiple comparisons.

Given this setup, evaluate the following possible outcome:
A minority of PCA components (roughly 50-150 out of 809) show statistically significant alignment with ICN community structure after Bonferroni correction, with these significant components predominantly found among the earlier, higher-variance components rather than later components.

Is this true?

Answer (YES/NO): NO